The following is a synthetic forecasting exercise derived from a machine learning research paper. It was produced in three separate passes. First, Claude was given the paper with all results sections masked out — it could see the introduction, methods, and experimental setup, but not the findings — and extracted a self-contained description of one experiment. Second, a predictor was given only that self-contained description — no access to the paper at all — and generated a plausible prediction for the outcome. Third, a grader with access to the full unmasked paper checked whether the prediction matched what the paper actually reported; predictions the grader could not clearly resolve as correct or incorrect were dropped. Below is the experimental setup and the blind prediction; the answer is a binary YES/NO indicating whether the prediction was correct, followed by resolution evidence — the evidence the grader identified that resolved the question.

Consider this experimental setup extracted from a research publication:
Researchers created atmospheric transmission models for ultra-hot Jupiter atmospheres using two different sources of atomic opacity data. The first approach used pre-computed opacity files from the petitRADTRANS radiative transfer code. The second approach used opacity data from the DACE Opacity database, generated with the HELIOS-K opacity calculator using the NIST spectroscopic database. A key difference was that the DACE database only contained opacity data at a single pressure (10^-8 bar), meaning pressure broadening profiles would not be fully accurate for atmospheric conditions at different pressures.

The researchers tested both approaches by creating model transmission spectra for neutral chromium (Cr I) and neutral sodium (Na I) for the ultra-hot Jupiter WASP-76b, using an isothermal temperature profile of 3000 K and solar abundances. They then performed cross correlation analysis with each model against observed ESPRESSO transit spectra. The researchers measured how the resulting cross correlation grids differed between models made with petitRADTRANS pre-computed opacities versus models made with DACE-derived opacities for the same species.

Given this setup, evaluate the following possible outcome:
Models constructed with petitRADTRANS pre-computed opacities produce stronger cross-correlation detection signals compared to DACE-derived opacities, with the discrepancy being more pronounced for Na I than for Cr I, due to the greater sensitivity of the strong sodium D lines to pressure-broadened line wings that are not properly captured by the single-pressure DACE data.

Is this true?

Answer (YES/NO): NO